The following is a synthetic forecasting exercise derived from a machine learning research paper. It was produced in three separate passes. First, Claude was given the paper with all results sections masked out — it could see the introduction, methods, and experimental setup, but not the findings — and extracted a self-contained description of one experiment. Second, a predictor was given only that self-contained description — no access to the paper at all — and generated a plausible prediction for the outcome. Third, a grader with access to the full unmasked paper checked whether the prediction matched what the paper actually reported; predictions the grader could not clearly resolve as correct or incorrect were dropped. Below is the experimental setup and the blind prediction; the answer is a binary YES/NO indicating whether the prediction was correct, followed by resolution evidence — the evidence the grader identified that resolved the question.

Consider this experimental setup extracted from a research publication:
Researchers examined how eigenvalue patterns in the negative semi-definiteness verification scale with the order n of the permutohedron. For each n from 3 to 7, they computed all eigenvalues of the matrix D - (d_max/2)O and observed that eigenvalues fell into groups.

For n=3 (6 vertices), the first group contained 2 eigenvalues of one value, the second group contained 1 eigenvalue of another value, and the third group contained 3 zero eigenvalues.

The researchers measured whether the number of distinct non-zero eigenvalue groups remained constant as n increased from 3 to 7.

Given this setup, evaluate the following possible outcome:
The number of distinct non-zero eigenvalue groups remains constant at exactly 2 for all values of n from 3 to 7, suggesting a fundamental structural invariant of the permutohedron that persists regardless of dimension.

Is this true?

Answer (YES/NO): YES